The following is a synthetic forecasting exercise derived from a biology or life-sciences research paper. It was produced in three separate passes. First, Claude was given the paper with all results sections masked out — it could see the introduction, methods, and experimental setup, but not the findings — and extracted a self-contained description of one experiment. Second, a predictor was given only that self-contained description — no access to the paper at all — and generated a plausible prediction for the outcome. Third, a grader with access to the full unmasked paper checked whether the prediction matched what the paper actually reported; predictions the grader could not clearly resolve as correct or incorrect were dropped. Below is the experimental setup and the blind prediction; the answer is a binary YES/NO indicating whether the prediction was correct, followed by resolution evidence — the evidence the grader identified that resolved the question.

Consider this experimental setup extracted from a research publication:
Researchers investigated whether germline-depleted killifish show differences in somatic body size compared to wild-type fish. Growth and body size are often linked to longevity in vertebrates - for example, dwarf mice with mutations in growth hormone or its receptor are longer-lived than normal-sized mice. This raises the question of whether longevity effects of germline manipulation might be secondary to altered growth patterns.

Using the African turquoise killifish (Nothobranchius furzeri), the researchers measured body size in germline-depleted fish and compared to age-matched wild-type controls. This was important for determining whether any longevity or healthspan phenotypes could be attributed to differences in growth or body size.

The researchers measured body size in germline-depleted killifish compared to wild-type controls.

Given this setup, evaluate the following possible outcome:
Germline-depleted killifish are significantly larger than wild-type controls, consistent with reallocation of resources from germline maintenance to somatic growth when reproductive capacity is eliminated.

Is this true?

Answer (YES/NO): NO